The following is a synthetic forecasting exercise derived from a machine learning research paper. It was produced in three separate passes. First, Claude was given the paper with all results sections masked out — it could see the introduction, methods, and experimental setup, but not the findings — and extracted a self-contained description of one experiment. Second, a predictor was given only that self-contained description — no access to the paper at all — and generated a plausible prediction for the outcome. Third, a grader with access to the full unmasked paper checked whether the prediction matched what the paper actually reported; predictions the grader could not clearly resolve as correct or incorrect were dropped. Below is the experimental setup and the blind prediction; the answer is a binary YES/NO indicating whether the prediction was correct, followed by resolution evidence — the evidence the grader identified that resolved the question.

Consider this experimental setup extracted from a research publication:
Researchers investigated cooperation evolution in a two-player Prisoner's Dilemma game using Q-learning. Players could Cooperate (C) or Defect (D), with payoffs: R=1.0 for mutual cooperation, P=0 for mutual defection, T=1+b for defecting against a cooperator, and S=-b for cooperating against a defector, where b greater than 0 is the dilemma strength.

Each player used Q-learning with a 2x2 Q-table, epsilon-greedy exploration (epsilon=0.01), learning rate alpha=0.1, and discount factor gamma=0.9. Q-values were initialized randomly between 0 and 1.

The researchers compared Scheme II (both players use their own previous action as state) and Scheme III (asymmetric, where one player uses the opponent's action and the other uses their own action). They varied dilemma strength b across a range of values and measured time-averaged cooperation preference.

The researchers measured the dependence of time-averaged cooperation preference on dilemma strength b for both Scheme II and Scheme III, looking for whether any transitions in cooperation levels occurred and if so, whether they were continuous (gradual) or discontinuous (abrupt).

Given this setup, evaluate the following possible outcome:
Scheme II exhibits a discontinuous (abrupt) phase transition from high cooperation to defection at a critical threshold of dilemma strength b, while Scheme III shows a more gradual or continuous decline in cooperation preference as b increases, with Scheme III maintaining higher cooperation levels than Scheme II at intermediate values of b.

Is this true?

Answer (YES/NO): NO